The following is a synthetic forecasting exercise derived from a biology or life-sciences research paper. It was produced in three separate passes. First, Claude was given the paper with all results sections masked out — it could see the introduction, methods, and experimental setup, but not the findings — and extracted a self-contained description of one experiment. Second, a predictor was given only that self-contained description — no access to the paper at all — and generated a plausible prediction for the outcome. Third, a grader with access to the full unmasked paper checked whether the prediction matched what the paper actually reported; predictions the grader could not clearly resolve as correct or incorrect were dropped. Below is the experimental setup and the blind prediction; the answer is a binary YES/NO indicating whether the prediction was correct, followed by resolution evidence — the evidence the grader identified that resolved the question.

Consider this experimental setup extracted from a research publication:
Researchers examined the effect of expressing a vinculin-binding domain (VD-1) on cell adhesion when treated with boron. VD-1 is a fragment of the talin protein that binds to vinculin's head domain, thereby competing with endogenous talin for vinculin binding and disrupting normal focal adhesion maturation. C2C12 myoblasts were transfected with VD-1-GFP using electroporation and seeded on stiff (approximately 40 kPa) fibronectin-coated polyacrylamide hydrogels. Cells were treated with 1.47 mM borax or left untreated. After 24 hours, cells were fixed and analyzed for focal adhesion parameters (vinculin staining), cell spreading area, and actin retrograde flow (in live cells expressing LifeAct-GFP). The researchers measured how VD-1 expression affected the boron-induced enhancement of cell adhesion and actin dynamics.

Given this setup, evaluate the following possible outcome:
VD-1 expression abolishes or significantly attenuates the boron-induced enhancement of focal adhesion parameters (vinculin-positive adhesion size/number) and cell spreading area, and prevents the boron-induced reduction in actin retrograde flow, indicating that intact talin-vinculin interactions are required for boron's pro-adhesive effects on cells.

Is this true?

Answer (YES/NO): NO